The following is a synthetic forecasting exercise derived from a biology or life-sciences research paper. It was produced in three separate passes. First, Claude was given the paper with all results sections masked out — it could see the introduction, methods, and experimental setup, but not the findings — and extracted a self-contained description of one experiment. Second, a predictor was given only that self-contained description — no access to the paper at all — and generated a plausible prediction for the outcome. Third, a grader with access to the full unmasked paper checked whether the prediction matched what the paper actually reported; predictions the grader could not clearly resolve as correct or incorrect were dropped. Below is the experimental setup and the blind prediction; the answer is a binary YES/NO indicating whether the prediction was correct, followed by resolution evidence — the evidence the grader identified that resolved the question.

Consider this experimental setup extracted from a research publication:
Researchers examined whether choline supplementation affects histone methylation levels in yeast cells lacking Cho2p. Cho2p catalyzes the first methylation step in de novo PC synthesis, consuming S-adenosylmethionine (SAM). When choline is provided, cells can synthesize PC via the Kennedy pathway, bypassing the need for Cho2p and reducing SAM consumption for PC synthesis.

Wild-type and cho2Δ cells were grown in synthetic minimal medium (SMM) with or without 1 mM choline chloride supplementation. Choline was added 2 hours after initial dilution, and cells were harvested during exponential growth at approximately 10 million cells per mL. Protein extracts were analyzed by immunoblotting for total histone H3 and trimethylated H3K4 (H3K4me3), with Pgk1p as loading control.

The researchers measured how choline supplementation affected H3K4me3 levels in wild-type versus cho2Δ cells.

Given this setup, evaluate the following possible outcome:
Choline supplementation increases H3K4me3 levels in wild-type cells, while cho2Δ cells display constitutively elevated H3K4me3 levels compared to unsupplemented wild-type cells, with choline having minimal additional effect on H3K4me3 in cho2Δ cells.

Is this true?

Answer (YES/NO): NO